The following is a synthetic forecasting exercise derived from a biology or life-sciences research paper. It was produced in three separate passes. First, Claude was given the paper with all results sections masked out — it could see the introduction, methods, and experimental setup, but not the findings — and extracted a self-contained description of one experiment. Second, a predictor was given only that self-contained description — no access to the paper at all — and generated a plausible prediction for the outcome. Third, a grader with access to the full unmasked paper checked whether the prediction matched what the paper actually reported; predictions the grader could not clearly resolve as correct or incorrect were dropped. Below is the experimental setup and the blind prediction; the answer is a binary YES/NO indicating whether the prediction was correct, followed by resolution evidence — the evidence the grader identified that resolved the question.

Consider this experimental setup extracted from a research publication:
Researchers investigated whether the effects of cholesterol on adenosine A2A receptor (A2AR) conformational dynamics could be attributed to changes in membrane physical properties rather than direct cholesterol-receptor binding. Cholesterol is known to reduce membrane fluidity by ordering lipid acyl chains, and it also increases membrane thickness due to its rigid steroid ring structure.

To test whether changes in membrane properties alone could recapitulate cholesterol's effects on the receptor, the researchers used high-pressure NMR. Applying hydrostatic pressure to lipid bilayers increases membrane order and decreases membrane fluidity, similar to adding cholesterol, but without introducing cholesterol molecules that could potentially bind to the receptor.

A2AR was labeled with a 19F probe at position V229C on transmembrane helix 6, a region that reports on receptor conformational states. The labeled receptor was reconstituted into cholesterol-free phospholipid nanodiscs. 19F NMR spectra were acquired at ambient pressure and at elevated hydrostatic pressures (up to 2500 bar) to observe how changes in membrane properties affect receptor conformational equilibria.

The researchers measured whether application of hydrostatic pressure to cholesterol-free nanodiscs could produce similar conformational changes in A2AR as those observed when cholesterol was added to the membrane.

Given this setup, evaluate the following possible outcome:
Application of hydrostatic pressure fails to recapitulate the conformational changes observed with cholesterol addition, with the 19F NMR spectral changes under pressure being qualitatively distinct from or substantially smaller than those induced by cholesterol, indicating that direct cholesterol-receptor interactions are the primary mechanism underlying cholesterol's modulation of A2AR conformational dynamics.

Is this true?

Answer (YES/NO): NO